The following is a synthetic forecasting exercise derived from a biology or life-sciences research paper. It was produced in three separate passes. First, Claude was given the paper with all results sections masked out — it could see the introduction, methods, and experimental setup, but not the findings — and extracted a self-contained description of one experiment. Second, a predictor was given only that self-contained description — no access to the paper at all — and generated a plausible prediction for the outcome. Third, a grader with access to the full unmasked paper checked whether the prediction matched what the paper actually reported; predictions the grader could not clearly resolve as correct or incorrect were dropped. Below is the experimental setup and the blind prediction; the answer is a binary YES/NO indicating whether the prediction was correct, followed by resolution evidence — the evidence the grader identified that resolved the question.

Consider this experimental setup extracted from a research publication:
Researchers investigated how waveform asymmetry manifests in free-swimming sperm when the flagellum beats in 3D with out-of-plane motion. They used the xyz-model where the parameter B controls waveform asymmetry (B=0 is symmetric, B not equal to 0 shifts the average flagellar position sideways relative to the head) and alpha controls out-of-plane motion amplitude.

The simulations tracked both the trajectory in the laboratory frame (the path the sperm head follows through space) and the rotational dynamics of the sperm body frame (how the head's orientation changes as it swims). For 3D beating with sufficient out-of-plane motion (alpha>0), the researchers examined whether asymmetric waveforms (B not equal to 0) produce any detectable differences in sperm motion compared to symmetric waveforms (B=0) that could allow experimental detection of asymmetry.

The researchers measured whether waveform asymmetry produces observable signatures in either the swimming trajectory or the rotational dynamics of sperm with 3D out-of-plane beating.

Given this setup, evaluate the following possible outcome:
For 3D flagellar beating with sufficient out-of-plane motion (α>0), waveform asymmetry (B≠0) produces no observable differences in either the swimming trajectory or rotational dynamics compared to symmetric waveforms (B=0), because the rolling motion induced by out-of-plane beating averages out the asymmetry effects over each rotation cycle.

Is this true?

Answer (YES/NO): NO